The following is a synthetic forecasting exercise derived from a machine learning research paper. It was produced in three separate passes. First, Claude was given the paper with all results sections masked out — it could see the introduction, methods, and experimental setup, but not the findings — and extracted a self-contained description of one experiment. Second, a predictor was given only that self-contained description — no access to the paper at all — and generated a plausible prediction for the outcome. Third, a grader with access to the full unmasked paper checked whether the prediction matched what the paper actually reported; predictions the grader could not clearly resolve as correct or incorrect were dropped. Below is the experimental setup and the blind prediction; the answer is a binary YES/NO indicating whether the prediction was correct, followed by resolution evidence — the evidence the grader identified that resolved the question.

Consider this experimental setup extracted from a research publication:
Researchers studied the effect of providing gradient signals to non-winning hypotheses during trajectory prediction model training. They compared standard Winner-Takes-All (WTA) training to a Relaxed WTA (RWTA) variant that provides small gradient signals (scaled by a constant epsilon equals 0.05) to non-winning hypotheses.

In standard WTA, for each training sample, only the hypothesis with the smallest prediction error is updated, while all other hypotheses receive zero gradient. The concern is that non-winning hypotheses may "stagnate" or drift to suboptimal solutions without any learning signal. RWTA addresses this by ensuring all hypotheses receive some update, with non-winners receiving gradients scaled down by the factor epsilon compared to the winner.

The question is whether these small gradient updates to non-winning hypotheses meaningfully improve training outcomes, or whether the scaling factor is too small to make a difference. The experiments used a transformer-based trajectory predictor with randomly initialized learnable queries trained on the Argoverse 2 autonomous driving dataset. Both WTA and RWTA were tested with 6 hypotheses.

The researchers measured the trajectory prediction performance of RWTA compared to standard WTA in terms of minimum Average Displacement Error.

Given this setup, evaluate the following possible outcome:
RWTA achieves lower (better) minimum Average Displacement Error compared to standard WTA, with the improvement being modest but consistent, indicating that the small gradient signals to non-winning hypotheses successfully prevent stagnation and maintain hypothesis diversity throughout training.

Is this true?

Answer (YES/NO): NO